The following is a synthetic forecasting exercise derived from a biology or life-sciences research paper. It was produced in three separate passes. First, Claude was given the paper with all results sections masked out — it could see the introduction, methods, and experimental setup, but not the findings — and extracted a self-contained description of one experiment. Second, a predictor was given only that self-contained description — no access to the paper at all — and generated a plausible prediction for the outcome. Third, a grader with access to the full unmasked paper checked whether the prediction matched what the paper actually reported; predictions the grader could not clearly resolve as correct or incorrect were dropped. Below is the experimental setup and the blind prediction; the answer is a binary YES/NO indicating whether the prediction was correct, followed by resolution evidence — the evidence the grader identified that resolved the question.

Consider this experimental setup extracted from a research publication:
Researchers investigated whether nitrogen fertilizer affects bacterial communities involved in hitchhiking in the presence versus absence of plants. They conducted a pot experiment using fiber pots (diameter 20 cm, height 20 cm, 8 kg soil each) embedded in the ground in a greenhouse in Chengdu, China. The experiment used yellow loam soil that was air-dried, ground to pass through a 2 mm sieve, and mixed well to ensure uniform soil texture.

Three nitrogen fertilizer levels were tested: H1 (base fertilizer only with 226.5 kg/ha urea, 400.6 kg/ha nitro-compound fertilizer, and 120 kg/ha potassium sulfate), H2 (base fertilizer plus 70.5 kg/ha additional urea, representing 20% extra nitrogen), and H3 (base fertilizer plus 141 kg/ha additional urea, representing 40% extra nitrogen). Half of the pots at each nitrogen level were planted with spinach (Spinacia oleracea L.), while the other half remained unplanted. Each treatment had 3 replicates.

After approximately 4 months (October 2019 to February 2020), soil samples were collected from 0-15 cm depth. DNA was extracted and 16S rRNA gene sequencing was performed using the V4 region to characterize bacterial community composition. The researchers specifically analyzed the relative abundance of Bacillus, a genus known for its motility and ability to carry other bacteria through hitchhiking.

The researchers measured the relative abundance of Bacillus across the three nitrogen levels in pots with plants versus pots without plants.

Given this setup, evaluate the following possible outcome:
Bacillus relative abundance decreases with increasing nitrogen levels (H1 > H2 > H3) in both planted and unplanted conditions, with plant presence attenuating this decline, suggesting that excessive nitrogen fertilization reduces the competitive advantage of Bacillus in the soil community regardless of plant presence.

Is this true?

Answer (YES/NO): NO